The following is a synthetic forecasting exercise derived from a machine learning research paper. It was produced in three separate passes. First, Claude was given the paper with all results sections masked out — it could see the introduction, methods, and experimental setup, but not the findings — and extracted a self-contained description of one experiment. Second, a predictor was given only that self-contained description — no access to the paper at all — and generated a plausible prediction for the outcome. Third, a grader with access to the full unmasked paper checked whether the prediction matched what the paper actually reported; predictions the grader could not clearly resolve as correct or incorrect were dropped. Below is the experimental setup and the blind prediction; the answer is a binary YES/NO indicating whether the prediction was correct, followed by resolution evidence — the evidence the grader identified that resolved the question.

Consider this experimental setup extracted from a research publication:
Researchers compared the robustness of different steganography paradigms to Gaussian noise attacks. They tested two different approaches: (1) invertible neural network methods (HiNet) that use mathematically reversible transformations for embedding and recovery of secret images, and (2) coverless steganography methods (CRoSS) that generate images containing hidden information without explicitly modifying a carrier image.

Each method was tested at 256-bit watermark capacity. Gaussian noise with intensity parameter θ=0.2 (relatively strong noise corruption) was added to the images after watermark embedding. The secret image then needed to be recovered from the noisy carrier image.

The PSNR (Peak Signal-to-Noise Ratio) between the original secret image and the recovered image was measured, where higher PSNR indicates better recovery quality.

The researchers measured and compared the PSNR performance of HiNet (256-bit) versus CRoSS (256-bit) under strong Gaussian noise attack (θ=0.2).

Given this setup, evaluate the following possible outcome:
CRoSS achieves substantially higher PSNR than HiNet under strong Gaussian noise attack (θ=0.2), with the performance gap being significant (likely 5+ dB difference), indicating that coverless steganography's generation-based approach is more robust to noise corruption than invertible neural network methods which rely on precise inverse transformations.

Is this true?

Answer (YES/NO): NO